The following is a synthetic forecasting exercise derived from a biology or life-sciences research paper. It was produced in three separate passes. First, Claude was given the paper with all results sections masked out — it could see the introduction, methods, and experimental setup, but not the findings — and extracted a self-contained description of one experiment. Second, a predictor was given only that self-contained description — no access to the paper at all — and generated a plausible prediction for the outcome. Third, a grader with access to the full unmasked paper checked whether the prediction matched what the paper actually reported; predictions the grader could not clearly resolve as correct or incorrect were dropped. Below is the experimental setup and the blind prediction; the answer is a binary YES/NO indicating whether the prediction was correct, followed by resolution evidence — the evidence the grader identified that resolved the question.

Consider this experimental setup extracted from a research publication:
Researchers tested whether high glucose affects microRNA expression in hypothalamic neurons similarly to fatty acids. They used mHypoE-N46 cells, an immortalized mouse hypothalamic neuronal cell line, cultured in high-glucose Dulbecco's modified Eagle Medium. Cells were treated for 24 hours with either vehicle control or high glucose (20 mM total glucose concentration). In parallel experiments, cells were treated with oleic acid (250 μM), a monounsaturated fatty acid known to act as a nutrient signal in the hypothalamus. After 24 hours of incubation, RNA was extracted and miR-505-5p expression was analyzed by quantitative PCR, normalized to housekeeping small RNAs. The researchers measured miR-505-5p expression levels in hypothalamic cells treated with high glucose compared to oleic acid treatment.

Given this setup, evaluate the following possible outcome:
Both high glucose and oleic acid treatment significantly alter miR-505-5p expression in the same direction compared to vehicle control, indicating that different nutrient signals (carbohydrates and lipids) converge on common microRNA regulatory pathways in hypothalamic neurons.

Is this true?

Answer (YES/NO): NO